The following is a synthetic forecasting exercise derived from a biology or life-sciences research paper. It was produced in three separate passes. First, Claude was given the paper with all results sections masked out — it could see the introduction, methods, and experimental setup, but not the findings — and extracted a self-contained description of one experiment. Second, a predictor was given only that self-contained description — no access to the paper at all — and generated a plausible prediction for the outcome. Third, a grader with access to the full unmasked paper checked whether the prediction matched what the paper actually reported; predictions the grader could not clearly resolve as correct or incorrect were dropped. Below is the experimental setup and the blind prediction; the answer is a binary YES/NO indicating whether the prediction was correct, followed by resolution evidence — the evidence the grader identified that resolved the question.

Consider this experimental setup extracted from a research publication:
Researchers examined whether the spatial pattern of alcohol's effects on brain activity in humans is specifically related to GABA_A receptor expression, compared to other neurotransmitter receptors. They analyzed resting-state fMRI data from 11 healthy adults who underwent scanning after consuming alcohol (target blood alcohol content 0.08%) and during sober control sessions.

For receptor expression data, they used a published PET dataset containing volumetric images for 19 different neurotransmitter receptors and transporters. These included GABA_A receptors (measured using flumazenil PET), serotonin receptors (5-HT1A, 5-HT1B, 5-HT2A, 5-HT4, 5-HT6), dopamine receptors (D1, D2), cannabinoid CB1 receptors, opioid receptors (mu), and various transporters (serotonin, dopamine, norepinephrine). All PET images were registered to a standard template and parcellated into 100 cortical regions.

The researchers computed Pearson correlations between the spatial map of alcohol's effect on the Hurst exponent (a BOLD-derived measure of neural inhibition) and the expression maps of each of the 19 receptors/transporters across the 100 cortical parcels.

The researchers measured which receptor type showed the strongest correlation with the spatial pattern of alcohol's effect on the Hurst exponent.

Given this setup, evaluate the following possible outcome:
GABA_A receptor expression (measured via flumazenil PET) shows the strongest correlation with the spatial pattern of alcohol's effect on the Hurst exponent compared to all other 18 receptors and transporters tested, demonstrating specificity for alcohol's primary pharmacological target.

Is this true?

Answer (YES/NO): YES